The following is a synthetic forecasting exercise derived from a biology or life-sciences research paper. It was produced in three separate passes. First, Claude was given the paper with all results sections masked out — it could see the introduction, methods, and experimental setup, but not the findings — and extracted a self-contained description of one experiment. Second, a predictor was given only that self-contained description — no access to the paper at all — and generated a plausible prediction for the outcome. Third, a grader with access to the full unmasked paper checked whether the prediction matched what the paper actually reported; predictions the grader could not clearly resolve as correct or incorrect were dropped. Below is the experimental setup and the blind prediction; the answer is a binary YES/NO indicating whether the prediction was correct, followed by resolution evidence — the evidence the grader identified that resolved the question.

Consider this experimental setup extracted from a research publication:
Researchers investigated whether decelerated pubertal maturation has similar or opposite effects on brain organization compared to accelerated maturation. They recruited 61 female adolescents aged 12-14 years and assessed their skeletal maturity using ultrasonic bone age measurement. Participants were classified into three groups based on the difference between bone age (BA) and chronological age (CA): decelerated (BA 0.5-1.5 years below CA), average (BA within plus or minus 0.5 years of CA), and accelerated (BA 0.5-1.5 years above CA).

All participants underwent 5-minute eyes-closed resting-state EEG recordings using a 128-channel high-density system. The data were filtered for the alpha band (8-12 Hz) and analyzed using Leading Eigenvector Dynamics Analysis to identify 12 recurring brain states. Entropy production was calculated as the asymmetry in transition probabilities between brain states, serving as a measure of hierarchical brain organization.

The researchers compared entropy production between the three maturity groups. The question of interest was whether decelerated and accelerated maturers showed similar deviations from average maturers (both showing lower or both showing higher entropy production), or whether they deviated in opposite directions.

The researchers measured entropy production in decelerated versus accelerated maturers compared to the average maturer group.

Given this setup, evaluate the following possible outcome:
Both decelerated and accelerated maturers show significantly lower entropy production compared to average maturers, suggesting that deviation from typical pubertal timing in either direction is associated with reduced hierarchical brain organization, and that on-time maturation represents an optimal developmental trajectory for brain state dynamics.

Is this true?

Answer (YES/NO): YES